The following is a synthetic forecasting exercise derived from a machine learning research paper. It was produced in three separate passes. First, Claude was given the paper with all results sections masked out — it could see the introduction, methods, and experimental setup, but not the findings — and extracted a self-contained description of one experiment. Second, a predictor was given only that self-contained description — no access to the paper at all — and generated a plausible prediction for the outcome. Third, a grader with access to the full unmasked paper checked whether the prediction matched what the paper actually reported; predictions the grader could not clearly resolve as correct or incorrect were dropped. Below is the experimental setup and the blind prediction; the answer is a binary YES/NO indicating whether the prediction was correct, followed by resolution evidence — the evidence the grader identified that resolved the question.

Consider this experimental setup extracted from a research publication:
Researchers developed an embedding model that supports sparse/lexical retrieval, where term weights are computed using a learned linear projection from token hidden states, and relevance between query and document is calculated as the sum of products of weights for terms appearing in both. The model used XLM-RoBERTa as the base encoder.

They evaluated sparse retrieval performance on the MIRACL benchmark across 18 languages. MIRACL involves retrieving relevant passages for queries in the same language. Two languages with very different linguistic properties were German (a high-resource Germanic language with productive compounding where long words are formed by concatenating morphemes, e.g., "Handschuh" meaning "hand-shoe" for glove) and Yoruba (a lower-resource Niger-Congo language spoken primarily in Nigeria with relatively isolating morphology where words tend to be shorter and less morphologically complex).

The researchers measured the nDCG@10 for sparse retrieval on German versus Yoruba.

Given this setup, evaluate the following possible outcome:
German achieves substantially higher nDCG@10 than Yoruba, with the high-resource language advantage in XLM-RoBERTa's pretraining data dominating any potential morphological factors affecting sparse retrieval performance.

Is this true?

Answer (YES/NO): NO